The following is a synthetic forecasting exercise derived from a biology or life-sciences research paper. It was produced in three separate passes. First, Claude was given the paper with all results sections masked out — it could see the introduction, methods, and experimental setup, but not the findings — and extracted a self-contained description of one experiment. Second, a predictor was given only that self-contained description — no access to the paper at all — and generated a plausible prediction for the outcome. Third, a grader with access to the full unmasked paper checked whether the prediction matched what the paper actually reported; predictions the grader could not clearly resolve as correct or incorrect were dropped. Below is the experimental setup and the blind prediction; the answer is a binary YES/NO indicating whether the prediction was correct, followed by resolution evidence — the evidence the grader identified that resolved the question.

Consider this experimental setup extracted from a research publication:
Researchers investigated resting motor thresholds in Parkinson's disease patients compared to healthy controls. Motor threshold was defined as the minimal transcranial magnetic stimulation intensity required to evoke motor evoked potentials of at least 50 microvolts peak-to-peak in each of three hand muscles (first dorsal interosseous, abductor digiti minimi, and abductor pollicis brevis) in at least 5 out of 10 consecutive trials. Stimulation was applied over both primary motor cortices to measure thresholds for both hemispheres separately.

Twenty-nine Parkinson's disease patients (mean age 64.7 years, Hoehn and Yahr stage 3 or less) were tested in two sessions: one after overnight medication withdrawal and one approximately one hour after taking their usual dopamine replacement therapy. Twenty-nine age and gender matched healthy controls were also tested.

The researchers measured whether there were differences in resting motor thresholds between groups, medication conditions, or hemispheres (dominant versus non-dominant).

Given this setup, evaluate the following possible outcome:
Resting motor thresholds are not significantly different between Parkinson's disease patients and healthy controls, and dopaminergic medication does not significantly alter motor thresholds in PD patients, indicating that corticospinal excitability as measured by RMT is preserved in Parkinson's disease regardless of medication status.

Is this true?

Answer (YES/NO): YES